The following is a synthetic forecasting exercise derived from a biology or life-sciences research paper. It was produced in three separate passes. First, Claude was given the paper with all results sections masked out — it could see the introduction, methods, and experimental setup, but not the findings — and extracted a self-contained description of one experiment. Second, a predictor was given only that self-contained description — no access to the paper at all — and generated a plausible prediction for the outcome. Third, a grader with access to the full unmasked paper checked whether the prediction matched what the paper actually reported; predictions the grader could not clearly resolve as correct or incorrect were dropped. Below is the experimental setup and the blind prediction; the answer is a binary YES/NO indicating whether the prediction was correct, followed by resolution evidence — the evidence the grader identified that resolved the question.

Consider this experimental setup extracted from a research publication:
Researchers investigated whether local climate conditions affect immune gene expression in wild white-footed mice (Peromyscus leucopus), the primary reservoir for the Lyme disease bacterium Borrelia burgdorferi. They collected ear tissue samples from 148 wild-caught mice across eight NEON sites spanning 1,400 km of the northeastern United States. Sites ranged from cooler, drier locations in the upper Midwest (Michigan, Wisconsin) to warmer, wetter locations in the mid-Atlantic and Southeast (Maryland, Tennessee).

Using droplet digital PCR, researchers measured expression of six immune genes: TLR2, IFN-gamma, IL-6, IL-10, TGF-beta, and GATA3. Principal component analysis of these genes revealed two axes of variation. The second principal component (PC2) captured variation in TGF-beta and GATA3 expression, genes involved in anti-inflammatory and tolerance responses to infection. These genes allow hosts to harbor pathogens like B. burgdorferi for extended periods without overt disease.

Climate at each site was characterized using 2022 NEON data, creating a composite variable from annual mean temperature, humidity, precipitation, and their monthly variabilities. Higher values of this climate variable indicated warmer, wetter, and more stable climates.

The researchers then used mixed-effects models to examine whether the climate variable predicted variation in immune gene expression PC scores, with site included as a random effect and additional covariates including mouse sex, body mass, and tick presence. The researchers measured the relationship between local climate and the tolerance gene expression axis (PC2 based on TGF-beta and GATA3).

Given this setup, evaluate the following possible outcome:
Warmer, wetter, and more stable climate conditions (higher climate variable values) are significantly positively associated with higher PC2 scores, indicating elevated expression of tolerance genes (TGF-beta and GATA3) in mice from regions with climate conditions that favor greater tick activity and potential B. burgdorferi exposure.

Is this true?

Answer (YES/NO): NO